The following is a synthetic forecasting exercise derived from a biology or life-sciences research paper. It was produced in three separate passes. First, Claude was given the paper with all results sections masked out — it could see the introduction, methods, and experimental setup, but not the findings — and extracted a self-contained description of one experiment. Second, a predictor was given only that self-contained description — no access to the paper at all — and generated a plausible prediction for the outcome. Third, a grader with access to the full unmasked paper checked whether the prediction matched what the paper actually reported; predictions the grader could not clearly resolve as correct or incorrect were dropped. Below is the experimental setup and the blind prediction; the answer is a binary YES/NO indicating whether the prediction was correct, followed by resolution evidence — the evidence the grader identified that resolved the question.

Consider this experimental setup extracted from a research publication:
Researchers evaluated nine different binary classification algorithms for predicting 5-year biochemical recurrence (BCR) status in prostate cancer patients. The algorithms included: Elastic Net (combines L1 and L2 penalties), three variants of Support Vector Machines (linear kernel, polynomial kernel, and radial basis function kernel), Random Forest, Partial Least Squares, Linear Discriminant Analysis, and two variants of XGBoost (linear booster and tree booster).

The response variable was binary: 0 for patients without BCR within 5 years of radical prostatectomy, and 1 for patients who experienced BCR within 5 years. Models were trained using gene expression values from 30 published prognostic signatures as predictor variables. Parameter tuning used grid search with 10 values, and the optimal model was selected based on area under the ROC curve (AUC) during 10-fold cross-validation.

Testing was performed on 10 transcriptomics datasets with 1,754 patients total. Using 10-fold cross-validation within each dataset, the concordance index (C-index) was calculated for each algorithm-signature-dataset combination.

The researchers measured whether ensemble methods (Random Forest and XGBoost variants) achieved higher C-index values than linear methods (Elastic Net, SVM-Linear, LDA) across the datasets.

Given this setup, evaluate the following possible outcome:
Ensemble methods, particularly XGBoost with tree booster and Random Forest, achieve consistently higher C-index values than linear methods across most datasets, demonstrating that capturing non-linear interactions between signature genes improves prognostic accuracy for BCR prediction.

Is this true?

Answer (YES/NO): NO